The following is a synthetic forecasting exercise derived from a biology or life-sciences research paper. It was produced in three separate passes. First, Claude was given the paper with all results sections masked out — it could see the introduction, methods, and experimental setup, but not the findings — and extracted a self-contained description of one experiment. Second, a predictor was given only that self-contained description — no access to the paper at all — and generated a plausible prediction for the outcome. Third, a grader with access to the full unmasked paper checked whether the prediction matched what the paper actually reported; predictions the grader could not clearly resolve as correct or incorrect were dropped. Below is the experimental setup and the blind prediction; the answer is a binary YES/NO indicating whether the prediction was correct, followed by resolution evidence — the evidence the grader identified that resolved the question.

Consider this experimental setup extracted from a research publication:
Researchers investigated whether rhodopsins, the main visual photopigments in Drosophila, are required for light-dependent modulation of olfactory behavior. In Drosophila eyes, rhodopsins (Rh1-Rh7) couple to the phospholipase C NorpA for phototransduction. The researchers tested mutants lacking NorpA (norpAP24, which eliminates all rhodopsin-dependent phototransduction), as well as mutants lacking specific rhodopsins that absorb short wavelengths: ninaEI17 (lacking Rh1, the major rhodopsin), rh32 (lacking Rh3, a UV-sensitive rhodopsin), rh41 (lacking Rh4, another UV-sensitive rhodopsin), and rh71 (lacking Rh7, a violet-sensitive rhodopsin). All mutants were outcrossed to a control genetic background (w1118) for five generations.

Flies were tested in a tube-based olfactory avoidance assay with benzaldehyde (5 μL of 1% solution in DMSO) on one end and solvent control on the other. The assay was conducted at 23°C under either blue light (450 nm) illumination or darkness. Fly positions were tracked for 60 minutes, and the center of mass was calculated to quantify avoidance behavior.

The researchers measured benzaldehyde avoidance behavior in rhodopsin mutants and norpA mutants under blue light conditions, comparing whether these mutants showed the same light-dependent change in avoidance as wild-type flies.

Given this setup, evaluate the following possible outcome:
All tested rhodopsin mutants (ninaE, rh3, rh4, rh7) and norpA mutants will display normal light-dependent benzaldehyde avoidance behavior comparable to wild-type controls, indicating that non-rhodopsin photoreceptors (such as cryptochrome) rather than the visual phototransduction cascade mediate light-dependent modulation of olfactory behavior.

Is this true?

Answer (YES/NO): NO